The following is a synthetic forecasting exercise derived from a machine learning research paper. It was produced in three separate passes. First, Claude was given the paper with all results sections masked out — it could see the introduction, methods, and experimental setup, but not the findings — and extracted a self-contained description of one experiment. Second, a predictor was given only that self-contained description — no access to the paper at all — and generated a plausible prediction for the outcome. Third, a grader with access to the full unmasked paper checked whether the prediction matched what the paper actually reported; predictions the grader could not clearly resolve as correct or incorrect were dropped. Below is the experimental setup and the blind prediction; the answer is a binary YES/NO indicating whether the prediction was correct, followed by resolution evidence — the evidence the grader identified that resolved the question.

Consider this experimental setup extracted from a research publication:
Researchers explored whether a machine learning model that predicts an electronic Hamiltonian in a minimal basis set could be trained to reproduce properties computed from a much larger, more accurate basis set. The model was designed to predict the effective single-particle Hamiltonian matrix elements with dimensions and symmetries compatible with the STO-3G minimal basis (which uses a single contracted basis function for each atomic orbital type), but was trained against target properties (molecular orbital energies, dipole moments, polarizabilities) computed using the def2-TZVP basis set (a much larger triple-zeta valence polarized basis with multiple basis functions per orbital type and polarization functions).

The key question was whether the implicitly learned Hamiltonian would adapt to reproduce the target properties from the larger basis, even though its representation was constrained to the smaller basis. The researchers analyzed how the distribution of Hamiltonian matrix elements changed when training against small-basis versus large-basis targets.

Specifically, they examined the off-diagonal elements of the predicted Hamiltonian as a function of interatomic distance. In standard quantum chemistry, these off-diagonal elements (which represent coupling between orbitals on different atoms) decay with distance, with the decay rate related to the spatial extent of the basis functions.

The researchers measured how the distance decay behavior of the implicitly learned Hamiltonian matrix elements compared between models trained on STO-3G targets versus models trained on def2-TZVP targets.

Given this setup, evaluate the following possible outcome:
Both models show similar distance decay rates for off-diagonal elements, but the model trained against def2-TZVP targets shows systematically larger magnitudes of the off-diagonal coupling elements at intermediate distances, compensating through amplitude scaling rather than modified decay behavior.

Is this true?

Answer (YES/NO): NO